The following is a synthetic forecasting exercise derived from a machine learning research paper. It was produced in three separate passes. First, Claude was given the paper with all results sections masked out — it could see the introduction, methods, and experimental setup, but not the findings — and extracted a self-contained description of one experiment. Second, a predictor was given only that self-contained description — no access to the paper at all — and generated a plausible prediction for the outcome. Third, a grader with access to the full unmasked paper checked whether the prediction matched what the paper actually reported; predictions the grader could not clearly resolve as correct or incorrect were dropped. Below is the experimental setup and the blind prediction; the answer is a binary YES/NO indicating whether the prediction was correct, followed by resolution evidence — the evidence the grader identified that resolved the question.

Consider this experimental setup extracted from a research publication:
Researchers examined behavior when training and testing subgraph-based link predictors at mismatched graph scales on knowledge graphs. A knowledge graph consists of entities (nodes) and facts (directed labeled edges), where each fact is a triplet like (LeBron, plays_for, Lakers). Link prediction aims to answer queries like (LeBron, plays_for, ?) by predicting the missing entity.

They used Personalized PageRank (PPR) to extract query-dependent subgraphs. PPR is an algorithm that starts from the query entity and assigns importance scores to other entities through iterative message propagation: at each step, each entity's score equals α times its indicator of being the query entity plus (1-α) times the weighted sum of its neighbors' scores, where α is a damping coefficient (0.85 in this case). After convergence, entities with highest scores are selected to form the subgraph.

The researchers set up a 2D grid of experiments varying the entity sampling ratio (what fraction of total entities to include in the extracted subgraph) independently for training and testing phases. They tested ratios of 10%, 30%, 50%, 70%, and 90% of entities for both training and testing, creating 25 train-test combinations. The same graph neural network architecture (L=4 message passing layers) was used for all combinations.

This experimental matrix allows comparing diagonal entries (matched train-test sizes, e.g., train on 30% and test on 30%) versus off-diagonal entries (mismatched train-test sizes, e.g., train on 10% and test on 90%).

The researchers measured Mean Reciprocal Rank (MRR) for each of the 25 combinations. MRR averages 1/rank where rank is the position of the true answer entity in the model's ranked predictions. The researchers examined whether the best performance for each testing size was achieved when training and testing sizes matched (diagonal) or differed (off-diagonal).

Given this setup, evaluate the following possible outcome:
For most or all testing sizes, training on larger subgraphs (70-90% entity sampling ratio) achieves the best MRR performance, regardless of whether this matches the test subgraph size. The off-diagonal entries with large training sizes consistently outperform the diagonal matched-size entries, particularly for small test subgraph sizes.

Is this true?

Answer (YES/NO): NO